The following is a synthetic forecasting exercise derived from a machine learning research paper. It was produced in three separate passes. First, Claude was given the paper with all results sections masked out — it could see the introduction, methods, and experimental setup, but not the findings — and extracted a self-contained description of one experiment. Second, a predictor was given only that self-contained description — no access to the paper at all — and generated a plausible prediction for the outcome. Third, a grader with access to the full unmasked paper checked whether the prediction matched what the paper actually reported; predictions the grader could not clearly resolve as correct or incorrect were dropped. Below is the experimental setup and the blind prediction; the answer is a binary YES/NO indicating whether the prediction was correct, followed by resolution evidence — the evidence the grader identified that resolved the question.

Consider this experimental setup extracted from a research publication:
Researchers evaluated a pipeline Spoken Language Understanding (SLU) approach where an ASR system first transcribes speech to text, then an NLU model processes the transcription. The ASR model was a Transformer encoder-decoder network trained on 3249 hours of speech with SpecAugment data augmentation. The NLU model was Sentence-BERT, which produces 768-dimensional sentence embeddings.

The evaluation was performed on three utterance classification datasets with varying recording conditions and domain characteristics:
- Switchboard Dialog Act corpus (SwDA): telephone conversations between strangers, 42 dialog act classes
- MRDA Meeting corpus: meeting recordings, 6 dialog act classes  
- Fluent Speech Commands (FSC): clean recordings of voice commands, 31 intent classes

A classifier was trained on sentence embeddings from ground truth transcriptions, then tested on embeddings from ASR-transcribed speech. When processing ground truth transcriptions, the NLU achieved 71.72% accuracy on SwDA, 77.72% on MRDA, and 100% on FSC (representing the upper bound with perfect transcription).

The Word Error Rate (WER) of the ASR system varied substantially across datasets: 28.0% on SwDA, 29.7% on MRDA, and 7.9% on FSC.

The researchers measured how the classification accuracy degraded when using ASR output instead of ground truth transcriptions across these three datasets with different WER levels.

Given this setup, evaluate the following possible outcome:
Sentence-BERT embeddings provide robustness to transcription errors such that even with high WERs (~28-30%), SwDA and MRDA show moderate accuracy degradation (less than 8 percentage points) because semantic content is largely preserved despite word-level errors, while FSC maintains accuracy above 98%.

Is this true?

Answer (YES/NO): NO